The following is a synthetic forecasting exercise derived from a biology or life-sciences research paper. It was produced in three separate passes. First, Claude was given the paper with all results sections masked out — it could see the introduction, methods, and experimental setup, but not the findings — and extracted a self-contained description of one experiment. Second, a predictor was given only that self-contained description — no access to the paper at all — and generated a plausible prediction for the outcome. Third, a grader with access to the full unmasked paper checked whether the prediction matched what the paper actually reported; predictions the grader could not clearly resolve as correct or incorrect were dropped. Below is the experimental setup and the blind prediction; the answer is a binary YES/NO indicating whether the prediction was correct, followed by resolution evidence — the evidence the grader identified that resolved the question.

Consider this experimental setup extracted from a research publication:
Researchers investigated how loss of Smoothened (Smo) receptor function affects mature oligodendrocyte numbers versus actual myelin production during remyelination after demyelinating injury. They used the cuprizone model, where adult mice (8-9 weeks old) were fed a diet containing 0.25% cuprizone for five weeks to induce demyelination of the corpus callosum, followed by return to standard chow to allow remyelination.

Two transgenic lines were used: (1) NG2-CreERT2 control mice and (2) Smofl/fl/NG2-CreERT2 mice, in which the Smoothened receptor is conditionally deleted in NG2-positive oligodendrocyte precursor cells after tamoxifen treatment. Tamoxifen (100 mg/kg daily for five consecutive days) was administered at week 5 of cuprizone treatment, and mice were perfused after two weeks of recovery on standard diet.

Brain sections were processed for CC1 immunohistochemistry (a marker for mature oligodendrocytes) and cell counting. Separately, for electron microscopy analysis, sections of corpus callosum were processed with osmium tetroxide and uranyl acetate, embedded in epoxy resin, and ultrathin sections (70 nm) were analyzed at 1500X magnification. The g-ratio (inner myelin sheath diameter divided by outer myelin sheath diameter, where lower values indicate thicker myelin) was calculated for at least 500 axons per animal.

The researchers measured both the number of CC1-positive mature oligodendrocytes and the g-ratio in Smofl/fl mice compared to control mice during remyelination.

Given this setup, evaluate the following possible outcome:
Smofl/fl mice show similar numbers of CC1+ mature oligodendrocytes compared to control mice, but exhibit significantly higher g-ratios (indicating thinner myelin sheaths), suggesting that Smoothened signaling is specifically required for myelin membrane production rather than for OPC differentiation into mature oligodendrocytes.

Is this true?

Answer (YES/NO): NO